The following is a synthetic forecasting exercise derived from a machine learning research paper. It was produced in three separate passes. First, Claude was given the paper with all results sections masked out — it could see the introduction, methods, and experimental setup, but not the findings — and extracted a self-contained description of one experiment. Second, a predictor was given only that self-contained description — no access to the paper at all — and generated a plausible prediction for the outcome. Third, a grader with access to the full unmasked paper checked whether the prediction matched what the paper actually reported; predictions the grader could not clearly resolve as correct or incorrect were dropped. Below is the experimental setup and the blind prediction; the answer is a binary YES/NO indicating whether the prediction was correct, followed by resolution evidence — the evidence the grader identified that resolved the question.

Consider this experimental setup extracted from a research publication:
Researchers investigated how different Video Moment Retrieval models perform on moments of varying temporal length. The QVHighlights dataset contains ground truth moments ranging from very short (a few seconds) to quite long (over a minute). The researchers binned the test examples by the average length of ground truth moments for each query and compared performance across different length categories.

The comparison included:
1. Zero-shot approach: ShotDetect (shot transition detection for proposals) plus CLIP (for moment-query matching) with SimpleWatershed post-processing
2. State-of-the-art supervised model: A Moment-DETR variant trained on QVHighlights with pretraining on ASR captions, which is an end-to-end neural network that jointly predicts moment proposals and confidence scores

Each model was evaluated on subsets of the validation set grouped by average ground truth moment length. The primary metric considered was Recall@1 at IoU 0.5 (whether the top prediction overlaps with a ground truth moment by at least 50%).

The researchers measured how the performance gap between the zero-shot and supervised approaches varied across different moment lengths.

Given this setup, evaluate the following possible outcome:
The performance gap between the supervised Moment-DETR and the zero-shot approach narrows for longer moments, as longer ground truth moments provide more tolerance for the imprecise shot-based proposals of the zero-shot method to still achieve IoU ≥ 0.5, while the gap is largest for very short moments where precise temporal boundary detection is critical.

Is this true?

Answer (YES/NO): NO